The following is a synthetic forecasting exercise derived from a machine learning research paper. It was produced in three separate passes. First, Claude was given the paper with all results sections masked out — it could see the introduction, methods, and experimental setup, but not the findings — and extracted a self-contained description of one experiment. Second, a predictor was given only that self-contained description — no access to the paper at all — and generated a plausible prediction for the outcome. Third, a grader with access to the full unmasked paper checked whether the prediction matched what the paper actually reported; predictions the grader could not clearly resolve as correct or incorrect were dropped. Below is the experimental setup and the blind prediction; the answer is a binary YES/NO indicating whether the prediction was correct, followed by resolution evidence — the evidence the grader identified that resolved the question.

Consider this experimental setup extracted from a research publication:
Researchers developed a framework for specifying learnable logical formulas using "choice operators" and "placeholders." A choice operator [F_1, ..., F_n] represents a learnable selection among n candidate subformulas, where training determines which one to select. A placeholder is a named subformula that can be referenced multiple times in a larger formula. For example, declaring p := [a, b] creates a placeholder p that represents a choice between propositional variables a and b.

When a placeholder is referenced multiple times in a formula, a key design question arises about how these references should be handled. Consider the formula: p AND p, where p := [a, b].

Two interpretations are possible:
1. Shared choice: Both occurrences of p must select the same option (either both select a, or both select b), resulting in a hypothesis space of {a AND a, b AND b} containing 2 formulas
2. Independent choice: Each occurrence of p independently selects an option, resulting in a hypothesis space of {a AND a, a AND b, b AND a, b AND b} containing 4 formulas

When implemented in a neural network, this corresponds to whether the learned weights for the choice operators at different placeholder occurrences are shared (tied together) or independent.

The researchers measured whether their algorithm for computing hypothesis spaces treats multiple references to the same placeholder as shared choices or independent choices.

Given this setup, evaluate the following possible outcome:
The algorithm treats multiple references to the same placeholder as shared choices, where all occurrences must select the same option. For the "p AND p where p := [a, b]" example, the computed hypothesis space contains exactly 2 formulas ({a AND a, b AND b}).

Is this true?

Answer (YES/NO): YES